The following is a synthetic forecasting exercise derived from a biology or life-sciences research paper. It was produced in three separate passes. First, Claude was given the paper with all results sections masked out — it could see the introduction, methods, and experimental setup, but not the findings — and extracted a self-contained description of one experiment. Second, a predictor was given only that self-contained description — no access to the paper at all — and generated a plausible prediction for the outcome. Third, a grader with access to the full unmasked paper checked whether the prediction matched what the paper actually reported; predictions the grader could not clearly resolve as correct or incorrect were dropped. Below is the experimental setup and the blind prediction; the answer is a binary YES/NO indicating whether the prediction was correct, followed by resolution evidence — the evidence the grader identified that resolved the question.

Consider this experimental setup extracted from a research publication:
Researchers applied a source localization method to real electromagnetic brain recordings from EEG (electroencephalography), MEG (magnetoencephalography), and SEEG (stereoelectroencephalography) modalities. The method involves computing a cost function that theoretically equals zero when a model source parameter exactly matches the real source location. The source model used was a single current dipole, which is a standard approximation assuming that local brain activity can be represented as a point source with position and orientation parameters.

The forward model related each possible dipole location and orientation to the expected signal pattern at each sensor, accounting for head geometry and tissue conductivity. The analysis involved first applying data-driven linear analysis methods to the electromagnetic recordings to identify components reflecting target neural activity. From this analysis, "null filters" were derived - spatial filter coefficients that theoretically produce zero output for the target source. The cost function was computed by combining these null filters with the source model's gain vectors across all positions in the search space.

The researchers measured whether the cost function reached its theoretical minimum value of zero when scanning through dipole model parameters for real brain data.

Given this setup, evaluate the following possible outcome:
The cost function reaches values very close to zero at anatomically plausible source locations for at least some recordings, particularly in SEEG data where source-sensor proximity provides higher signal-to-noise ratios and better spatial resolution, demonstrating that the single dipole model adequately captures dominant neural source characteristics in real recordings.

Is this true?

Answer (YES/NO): NO